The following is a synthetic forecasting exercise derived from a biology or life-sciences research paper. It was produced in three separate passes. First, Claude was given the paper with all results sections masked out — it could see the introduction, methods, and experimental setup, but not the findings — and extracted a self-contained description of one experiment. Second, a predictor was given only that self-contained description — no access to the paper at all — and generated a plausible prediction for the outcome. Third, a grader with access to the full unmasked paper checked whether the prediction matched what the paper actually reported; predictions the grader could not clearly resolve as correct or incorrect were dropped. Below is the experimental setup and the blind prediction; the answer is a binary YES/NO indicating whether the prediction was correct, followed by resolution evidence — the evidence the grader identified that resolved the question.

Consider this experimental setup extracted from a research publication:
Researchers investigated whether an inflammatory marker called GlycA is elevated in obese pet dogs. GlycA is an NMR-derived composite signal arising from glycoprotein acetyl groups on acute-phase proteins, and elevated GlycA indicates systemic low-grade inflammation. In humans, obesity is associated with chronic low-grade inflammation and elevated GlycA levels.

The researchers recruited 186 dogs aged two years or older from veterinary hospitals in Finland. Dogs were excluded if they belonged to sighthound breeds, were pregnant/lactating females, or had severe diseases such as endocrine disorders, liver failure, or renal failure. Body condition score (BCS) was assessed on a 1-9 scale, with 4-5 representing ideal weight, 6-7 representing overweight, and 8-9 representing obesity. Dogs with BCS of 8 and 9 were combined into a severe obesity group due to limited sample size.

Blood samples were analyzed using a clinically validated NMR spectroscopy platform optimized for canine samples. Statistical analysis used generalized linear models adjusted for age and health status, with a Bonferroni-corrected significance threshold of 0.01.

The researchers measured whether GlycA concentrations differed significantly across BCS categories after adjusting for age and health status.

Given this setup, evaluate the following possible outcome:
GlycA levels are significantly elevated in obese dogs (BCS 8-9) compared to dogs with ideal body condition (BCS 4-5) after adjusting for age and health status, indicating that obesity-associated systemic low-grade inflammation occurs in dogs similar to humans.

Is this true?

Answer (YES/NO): YES